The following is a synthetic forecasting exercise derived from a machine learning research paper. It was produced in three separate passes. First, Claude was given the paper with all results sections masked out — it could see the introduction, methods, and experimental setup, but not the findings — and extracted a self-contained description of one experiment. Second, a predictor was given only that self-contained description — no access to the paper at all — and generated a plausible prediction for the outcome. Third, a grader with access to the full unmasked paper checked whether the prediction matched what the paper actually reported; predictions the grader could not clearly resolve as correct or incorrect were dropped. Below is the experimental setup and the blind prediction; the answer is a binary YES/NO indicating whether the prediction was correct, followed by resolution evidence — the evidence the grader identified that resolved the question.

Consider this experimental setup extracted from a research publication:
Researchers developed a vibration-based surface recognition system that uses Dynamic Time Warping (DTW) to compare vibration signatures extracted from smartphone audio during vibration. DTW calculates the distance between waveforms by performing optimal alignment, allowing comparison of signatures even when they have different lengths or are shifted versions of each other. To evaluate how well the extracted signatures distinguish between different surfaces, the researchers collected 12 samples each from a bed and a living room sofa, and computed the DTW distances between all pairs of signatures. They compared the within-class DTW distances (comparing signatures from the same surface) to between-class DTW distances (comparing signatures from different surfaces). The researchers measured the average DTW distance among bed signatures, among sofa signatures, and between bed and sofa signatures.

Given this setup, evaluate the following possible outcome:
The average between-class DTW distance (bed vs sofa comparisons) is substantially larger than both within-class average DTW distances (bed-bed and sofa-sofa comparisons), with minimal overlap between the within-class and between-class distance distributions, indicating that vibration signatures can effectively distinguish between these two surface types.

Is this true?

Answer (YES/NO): YES